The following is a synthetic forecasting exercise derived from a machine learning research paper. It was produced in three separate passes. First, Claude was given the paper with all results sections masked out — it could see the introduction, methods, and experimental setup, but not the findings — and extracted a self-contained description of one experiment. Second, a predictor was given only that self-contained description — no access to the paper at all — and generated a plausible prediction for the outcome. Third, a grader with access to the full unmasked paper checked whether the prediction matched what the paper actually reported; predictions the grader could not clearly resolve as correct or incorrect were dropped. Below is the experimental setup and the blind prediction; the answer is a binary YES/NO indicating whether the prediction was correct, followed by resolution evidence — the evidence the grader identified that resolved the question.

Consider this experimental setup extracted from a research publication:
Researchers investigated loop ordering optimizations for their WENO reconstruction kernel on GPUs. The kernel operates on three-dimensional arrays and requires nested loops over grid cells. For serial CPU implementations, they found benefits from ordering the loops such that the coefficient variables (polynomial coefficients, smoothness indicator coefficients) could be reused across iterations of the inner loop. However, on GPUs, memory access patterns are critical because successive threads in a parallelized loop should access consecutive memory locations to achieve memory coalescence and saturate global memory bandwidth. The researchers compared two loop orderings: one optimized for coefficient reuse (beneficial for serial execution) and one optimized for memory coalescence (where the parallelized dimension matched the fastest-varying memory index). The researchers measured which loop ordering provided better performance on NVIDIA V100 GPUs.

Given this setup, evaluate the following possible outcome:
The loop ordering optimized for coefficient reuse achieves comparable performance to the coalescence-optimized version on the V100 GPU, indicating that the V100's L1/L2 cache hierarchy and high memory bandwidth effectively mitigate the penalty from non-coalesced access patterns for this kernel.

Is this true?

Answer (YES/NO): NO